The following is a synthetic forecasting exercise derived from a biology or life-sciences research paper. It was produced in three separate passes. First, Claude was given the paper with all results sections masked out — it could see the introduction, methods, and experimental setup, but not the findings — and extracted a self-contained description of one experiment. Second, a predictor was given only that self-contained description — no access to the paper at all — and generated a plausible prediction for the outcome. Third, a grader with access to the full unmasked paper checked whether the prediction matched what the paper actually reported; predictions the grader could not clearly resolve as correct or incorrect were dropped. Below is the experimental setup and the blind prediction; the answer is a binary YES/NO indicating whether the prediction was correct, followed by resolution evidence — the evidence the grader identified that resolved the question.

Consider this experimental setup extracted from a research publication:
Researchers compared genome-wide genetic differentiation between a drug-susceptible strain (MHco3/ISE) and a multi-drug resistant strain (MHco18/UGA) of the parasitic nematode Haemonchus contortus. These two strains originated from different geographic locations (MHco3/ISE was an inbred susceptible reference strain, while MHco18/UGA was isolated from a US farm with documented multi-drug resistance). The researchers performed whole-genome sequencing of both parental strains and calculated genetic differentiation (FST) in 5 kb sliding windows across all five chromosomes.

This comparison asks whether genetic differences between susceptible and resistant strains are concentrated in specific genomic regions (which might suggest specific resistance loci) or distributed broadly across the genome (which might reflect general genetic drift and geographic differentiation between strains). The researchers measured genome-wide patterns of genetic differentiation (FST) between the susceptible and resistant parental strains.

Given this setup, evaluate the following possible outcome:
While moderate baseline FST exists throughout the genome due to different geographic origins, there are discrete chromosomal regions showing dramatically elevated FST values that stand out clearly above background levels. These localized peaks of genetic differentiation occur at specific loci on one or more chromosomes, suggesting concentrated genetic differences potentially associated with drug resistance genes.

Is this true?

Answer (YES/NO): NO